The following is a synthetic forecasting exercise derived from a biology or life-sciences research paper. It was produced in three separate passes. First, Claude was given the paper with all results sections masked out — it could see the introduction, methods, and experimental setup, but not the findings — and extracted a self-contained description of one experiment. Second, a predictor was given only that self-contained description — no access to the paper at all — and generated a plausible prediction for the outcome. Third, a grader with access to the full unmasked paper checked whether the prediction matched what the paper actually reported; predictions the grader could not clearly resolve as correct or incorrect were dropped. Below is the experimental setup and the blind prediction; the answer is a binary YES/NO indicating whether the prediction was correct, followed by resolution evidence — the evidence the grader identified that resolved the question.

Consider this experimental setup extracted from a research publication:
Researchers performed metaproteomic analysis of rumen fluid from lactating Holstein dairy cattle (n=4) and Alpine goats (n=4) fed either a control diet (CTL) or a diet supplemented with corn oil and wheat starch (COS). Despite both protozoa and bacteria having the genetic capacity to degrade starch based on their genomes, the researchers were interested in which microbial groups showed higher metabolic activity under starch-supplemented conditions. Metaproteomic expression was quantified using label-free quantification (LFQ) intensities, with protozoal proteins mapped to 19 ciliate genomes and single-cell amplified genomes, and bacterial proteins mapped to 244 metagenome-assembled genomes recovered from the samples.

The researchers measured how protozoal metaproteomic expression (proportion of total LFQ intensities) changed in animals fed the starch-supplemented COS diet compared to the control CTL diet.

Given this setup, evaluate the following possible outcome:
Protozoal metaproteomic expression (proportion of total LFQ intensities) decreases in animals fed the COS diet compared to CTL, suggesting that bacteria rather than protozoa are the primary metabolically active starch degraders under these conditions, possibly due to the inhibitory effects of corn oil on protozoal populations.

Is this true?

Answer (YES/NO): YES